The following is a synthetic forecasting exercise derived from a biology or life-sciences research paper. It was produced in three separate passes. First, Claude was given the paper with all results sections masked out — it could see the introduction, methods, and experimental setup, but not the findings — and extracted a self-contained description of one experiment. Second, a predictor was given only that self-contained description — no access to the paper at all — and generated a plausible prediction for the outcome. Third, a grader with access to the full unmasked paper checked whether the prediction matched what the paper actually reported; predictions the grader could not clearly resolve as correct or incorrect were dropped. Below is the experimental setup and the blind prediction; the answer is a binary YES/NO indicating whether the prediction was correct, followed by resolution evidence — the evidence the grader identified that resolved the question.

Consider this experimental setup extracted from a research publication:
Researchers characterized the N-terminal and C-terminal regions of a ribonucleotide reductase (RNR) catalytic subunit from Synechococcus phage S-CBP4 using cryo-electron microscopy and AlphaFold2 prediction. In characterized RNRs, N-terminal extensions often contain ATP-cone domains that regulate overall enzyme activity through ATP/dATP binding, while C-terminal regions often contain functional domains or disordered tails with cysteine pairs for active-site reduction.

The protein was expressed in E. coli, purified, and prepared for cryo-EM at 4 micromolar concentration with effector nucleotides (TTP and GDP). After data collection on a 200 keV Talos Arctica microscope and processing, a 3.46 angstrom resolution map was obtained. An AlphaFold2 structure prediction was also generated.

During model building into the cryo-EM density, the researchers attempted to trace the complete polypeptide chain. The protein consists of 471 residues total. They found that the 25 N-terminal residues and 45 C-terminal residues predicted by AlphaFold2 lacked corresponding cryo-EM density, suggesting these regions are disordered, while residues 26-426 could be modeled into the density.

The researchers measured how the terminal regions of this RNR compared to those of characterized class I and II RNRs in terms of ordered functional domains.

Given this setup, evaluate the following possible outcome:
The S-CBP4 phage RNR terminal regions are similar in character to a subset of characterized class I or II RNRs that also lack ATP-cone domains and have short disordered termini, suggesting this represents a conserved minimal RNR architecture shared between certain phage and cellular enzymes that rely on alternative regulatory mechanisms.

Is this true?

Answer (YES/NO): NO